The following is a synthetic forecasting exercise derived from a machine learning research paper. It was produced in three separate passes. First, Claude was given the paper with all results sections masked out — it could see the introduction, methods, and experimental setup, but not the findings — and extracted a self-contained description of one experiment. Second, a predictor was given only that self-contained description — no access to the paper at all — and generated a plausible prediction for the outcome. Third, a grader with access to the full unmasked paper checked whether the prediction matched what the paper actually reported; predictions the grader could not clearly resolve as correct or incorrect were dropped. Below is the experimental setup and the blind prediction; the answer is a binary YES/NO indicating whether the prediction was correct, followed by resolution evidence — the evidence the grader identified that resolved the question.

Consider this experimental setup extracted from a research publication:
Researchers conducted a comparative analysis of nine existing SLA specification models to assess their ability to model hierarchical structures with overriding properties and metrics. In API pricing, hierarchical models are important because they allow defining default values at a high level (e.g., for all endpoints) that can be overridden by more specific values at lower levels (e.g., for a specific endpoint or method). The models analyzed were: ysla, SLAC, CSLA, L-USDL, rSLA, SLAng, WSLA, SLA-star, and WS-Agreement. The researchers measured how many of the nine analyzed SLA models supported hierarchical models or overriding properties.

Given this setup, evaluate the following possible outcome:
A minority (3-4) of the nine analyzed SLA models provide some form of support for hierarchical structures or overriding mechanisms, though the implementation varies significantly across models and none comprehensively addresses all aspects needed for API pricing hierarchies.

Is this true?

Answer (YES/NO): YES